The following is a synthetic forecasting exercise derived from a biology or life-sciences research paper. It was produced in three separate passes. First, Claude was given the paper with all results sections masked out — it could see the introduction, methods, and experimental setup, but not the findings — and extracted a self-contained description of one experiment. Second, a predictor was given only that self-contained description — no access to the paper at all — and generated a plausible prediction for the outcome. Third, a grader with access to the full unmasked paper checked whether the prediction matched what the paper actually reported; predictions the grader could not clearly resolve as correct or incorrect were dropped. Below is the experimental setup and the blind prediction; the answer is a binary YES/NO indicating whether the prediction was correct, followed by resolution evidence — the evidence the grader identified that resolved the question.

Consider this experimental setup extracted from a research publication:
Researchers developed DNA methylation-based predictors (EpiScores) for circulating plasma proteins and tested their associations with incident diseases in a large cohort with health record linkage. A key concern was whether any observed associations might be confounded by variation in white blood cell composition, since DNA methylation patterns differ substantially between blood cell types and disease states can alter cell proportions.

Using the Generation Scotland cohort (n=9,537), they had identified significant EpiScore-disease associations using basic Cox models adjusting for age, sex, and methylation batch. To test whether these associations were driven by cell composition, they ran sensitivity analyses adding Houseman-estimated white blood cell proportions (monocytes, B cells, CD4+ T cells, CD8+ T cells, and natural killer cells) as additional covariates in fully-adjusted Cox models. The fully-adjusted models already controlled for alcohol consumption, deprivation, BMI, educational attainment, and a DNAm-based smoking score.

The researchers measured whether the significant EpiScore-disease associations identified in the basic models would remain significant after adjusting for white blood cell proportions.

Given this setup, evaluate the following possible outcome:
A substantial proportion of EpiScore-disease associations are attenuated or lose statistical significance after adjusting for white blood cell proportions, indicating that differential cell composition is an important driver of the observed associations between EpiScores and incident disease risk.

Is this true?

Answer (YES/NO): NO